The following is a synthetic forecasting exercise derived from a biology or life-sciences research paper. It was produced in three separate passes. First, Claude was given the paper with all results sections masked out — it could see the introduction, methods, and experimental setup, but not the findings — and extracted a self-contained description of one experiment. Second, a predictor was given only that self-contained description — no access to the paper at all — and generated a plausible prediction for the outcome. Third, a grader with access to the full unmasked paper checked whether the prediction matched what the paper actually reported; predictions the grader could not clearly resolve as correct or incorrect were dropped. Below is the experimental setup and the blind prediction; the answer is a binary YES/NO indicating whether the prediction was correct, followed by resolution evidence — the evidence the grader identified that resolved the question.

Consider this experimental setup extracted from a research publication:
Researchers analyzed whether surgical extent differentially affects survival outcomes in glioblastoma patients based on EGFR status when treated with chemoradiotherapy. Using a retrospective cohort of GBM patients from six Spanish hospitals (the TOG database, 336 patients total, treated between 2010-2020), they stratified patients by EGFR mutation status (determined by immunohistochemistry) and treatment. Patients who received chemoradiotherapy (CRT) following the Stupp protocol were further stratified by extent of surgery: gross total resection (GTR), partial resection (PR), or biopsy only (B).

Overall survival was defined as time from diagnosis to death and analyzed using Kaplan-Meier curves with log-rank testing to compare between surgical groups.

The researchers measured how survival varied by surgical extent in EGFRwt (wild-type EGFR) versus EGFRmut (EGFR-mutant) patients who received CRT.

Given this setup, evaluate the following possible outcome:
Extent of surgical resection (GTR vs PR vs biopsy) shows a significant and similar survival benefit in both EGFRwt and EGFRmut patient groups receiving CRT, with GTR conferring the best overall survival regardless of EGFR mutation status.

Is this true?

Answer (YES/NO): NO